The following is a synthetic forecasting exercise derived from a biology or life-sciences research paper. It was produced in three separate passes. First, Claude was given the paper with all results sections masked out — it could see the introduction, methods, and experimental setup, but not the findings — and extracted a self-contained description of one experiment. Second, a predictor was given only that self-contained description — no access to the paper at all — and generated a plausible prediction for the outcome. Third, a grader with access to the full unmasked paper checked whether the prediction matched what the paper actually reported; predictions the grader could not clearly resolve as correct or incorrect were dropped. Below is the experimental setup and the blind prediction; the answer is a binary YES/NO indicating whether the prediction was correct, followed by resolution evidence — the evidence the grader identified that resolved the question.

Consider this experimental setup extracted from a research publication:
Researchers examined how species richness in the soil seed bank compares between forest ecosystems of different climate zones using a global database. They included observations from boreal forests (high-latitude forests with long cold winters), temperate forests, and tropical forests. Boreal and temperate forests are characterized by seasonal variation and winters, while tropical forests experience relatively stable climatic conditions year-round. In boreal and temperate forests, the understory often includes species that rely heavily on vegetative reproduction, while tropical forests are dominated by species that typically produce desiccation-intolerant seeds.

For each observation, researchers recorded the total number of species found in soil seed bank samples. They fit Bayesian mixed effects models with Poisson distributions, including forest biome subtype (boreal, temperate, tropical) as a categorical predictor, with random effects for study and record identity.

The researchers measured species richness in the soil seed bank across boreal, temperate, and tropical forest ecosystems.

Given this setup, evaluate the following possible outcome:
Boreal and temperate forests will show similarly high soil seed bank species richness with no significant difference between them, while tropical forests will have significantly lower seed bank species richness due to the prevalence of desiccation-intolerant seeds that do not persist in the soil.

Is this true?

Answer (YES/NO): NO